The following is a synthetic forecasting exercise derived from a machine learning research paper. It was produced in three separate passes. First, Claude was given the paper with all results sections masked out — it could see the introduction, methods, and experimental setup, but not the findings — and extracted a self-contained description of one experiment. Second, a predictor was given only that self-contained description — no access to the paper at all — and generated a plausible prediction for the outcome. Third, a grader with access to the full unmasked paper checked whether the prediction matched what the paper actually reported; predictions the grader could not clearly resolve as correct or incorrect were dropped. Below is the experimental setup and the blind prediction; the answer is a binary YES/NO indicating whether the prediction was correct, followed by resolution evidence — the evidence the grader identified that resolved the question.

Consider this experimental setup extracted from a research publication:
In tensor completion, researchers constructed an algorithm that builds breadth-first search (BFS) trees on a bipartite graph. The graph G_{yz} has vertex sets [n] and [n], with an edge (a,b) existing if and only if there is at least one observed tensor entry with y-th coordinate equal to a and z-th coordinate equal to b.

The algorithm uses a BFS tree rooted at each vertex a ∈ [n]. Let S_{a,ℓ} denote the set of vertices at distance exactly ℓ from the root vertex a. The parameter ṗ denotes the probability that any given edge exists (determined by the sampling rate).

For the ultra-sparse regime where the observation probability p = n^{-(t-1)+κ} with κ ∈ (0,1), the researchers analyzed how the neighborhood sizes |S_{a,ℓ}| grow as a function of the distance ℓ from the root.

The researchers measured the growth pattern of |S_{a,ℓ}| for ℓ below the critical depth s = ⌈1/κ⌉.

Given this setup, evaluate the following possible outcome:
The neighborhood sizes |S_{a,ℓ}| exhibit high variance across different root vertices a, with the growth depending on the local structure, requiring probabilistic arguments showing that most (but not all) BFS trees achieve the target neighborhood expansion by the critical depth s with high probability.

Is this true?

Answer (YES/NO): NO